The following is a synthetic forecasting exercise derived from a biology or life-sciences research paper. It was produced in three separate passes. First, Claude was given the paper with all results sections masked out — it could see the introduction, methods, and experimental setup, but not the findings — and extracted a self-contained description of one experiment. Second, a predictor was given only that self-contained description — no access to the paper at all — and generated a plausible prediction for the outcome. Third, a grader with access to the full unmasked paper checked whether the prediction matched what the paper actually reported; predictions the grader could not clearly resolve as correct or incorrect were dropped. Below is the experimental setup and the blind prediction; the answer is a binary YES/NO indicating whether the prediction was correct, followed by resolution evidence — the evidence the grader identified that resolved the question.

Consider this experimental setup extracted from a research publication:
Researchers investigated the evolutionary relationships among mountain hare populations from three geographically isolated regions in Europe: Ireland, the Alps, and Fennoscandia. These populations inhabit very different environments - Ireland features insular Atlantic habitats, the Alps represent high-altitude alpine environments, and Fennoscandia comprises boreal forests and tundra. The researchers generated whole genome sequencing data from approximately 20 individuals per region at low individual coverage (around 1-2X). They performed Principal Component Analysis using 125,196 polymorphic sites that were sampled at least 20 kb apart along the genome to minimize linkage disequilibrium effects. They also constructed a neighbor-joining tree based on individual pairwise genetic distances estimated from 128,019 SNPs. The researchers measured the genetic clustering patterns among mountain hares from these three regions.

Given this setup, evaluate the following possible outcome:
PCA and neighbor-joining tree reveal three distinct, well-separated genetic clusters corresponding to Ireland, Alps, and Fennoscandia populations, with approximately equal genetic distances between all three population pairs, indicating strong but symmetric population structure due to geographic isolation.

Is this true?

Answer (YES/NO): NO